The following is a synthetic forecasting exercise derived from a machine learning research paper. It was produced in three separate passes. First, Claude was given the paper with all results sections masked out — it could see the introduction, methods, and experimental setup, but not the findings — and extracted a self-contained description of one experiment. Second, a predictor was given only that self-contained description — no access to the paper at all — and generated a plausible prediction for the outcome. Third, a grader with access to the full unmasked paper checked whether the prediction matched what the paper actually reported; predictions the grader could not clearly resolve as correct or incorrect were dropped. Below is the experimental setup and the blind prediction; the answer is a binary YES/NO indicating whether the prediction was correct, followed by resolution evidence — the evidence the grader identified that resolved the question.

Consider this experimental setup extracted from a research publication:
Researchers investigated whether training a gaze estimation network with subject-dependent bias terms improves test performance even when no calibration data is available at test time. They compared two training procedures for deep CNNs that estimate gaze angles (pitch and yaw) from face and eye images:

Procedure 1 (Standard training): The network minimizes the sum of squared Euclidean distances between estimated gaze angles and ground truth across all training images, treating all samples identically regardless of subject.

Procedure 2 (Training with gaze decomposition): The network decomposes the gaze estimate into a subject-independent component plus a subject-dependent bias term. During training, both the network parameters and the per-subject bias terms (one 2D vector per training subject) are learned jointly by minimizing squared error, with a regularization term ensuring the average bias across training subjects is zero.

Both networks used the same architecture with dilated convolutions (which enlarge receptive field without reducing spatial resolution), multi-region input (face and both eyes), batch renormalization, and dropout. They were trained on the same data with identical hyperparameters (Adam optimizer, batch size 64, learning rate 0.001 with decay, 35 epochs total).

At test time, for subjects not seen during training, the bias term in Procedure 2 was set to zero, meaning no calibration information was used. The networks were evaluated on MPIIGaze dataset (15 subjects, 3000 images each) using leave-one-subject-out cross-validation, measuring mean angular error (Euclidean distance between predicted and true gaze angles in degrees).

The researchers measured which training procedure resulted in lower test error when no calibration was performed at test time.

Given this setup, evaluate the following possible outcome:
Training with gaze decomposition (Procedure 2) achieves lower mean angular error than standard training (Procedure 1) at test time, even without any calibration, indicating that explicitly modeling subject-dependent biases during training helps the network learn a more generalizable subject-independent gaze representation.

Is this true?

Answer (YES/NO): YES